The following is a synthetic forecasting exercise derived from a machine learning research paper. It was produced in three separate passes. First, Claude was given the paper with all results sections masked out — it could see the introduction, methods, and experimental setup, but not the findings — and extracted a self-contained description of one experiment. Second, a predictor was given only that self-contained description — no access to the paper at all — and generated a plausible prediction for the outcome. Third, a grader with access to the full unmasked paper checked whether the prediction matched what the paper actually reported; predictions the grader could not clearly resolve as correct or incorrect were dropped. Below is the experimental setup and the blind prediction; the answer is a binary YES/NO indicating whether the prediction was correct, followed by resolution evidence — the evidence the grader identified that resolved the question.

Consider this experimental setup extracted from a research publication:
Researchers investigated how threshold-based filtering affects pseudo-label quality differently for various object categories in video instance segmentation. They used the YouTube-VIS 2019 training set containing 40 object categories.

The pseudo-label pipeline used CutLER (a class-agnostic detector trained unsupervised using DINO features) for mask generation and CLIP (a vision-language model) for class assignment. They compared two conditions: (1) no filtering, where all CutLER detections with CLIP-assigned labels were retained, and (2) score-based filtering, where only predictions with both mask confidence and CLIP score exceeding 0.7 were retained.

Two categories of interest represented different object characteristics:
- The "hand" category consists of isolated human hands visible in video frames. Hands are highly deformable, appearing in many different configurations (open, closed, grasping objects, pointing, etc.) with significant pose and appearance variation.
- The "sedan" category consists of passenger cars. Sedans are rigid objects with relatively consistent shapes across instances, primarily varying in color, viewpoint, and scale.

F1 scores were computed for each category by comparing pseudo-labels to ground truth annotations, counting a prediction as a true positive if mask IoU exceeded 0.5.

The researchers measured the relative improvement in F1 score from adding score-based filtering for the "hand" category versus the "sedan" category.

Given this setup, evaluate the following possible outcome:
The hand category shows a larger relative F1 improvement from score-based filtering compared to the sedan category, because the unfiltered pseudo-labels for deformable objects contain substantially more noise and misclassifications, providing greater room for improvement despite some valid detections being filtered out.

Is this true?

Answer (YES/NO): NO